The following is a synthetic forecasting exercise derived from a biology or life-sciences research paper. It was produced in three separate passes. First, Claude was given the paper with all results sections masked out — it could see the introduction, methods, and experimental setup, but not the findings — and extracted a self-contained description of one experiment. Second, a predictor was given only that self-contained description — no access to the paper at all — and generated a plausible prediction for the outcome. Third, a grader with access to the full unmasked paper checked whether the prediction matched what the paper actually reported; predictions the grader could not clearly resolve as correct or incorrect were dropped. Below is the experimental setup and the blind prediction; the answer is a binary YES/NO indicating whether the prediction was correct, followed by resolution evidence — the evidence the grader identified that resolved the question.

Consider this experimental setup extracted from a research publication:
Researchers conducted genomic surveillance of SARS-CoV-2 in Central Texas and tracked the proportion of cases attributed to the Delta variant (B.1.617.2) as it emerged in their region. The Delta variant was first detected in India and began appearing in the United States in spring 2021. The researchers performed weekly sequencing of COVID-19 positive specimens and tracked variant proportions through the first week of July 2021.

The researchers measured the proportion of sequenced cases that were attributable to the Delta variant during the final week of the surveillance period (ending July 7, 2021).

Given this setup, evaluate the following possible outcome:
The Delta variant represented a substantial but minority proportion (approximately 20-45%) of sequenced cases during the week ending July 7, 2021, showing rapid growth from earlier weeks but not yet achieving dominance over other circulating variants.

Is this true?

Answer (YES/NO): NO